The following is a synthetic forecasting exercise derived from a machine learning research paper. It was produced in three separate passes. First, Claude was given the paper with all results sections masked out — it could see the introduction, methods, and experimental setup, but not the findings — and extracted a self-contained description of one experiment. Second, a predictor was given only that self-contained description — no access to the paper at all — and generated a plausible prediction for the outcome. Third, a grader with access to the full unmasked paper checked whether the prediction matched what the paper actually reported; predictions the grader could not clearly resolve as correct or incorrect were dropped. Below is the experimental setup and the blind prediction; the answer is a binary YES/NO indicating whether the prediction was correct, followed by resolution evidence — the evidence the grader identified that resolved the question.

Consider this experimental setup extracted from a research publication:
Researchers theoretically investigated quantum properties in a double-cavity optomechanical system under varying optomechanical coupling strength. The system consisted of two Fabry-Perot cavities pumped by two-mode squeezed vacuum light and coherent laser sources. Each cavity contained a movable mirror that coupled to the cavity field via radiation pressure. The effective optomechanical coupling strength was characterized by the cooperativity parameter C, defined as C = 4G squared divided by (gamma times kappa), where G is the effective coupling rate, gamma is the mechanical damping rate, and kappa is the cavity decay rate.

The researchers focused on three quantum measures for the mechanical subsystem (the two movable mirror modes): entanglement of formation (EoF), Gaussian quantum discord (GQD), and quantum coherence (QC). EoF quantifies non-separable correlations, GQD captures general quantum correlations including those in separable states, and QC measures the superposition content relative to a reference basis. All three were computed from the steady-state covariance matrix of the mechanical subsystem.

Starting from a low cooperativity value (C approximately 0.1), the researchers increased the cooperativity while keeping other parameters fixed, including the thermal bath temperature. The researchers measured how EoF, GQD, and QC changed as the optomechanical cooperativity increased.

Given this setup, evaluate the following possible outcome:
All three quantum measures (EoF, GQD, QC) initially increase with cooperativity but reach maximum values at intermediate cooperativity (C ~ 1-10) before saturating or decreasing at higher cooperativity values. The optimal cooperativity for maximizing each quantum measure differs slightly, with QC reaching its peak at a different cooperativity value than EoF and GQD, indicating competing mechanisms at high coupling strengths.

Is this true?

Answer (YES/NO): NO